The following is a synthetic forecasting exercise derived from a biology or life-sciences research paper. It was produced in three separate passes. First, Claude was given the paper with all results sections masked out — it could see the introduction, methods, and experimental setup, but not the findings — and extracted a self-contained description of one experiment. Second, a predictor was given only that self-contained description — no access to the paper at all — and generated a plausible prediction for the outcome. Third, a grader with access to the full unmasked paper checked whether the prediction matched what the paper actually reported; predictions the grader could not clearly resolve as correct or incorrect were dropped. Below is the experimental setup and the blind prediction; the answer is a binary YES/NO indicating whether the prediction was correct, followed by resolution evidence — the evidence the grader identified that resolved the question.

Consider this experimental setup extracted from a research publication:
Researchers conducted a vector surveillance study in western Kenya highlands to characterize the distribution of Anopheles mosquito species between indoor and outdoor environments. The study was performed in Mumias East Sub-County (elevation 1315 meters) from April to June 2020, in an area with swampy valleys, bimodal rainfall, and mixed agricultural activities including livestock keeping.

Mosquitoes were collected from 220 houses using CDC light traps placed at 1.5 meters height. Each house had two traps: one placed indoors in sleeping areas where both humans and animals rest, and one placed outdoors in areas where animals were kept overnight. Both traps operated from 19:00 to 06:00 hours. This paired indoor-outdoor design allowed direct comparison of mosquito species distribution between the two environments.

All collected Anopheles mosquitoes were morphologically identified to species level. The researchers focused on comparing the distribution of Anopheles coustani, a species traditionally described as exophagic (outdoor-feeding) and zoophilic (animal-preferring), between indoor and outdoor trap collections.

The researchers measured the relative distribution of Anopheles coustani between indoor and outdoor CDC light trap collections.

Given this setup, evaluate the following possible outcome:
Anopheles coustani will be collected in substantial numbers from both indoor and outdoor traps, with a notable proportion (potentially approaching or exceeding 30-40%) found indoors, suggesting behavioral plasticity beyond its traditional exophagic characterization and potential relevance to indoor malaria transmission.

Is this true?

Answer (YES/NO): NO